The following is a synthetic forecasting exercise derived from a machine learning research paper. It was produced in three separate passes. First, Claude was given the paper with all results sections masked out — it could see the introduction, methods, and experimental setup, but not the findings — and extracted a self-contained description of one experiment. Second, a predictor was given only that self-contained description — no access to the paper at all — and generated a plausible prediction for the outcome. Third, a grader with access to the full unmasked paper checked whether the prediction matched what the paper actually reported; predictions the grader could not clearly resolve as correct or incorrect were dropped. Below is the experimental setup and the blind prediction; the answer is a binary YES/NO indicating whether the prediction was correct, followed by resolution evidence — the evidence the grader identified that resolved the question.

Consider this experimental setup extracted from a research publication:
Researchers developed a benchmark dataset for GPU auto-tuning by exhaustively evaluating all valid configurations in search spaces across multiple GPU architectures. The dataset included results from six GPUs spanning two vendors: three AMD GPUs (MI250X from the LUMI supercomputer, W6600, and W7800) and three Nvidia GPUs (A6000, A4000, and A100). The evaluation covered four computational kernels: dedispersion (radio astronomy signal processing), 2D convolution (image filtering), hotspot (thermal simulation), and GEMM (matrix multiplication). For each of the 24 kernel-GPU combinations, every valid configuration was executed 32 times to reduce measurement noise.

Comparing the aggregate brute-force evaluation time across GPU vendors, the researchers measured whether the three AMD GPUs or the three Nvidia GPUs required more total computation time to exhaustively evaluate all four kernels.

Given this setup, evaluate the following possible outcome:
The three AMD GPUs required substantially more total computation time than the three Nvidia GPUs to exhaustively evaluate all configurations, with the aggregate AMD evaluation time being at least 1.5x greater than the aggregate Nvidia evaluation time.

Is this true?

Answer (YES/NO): YES